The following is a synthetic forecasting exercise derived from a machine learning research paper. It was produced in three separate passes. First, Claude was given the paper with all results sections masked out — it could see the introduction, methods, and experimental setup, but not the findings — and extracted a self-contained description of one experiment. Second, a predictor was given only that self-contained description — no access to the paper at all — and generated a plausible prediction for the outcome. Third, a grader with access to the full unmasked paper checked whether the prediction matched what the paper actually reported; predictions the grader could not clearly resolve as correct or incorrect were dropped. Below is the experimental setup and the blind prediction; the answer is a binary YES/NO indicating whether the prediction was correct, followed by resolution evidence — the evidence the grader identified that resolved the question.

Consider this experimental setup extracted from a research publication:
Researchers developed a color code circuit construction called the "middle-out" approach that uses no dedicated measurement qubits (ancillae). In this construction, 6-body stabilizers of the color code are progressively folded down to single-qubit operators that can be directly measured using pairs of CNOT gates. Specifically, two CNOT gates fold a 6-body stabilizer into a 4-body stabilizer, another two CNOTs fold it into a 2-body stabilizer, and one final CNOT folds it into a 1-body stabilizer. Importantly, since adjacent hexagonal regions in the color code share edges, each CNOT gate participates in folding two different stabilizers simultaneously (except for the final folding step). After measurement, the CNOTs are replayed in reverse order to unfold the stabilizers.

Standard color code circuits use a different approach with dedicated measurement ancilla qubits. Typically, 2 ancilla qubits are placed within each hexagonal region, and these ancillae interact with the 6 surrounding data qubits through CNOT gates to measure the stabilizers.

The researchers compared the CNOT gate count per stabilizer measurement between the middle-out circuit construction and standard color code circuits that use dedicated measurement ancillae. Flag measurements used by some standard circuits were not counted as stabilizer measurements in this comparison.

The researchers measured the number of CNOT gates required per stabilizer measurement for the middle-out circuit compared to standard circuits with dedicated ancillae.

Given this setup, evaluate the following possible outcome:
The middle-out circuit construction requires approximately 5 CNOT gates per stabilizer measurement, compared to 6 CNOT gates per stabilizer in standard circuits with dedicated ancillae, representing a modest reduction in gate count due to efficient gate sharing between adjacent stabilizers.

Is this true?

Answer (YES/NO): NO